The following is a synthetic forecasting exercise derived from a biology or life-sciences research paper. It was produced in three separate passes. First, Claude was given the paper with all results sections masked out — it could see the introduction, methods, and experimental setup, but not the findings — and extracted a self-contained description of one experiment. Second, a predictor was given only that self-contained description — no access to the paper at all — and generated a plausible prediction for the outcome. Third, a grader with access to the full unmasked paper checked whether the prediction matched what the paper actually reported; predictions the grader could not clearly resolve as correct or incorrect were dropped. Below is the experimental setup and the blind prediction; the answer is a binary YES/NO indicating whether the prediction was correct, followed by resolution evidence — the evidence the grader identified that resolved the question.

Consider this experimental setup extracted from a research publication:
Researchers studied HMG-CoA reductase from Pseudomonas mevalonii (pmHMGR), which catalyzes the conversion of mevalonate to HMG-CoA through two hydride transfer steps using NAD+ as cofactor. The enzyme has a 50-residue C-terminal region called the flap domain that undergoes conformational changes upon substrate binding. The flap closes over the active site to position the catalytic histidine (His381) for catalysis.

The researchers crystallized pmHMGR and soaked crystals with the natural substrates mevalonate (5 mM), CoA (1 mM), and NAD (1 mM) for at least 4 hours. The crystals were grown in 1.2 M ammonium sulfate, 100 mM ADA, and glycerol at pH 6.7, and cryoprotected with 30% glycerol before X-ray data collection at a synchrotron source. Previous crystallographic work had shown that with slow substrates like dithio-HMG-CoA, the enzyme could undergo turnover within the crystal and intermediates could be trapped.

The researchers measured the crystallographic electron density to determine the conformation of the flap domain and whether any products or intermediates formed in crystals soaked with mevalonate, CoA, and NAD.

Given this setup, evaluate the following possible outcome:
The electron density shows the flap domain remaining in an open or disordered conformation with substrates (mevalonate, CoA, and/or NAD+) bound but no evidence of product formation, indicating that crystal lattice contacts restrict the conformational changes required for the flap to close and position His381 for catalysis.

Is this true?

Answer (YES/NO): NO